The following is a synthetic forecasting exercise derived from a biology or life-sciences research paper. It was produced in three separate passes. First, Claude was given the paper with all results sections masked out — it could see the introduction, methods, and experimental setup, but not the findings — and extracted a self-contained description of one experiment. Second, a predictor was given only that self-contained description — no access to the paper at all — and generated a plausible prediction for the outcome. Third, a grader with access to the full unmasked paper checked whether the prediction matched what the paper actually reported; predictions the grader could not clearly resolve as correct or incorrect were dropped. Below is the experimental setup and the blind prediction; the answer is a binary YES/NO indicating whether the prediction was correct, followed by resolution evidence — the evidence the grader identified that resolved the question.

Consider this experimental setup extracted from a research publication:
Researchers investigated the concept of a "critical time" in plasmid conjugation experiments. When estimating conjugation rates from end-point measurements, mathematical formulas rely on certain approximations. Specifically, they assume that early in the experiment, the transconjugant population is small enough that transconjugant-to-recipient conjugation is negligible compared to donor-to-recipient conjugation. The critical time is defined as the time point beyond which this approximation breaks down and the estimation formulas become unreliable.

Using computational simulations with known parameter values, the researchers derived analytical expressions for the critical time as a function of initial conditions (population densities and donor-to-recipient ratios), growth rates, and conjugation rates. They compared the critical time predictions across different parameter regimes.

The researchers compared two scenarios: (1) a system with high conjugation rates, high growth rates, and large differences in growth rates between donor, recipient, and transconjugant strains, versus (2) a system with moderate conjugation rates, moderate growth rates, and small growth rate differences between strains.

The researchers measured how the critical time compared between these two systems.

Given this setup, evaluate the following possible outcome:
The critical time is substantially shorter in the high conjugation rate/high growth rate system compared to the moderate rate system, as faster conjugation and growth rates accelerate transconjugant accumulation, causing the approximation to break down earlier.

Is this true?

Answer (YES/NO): YES